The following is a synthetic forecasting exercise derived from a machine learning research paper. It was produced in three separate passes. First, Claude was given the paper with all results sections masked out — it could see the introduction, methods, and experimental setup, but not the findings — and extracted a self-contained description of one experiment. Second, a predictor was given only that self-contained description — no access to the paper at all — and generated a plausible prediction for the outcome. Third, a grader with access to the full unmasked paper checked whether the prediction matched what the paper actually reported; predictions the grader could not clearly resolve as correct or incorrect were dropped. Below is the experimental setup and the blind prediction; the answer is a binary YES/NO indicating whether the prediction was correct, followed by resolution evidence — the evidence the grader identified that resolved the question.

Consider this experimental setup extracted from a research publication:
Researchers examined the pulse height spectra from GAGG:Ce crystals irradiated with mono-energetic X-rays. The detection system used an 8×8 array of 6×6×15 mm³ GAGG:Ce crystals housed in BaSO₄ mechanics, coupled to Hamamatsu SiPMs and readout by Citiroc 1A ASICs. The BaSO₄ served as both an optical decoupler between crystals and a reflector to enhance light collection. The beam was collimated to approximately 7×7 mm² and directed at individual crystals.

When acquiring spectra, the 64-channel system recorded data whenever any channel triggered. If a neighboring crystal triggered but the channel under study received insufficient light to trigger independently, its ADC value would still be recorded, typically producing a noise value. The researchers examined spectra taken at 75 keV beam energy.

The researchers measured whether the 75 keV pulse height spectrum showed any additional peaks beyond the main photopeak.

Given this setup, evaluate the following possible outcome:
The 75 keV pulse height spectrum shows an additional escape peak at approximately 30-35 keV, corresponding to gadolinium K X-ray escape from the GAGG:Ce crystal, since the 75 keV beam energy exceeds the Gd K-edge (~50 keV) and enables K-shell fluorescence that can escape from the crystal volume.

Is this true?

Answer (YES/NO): NO